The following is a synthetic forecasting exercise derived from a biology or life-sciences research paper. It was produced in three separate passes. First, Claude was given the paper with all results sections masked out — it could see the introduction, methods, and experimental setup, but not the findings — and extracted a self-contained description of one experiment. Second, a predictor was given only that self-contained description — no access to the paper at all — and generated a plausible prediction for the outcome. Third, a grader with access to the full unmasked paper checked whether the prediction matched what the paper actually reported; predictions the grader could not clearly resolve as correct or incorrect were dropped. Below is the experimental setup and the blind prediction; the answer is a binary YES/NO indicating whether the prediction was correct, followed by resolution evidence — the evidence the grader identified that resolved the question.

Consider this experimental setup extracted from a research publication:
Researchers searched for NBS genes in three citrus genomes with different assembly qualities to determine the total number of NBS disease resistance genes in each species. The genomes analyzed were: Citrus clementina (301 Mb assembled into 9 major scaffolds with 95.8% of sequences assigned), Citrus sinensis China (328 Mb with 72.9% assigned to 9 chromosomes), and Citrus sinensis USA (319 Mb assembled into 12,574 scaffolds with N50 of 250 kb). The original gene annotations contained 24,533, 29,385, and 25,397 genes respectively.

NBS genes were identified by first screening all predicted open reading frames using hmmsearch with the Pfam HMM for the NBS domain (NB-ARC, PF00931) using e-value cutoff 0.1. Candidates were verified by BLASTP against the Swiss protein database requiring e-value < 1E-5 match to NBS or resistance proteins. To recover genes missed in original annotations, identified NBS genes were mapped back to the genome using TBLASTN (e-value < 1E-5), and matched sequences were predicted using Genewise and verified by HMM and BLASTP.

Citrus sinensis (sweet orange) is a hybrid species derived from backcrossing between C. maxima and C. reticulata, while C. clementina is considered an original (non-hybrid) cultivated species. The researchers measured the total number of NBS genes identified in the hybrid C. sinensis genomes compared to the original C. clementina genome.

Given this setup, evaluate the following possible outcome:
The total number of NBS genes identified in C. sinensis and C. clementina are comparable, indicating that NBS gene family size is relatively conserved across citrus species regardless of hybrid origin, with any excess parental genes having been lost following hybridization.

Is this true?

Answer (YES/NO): NO